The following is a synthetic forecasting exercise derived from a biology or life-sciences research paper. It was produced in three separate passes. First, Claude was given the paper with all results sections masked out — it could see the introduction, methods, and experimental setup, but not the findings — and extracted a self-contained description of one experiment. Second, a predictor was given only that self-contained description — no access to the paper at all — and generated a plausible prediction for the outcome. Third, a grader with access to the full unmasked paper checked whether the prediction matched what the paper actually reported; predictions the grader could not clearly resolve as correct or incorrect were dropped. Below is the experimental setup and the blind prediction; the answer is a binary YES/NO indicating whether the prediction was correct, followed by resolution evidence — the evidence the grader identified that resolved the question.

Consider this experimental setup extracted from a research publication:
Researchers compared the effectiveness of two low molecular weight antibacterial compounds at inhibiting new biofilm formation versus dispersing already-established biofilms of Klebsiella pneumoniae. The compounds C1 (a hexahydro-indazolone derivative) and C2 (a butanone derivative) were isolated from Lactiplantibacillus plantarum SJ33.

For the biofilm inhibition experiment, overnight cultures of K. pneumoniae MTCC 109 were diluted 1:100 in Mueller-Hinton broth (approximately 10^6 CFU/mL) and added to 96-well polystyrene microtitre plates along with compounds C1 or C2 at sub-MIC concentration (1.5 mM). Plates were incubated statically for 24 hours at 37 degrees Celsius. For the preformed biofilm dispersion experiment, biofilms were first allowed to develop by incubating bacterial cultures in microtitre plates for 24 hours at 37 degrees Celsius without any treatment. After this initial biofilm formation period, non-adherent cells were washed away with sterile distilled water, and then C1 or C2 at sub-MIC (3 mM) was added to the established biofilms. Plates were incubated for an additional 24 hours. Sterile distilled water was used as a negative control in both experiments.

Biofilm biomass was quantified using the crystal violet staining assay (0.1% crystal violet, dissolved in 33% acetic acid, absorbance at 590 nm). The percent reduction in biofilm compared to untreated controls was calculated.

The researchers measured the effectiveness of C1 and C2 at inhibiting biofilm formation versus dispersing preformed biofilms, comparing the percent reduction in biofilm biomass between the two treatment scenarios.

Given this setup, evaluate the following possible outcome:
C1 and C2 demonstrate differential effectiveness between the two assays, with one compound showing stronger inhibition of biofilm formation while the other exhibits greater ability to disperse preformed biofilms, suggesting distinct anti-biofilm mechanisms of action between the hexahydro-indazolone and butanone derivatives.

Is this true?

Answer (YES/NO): YES